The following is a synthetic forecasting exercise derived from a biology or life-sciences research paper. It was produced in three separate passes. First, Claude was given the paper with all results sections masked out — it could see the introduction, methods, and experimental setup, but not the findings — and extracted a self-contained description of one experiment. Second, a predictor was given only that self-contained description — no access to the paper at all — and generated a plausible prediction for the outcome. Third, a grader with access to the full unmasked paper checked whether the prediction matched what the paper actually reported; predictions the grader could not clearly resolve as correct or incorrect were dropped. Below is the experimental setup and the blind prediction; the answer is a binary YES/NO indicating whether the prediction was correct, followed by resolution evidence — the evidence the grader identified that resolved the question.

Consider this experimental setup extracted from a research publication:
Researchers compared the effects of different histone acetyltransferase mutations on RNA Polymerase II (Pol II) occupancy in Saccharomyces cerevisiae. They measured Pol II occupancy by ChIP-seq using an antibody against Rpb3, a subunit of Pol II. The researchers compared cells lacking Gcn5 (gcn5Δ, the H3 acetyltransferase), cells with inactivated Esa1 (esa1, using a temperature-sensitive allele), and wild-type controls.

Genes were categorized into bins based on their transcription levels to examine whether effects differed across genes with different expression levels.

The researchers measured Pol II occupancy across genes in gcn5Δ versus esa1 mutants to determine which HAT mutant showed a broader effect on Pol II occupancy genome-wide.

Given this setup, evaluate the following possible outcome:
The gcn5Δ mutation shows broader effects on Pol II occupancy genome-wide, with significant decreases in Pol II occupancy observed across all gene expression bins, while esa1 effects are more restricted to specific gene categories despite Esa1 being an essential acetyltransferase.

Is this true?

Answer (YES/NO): NO